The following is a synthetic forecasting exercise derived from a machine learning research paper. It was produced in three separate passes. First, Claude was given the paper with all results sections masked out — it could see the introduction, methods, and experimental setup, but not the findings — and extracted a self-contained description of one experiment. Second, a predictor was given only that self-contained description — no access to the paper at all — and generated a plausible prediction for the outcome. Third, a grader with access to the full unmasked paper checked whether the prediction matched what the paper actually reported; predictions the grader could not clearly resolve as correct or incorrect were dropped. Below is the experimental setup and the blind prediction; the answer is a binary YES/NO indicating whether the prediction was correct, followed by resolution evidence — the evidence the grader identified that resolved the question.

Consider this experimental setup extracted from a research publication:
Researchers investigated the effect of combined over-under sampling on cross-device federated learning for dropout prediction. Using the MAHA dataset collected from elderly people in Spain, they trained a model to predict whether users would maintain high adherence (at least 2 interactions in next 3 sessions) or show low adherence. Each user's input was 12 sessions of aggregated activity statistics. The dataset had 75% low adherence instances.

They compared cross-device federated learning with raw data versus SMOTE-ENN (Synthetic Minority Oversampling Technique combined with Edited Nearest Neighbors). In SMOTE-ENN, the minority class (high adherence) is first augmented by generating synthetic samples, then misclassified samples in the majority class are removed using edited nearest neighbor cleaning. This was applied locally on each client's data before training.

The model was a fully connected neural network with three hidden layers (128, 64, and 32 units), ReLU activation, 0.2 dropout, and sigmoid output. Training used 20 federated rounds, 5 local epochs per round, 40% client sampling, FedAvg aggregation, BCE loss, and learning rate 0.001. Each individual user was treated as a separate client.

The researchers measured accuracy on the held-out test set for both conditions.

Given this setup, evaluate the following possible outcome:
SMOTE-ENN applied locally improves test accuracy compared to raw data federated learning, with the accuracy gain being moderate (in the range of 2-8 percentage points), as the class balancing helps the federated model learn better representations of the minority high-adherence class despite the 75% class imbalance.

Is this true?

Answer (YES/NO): YES